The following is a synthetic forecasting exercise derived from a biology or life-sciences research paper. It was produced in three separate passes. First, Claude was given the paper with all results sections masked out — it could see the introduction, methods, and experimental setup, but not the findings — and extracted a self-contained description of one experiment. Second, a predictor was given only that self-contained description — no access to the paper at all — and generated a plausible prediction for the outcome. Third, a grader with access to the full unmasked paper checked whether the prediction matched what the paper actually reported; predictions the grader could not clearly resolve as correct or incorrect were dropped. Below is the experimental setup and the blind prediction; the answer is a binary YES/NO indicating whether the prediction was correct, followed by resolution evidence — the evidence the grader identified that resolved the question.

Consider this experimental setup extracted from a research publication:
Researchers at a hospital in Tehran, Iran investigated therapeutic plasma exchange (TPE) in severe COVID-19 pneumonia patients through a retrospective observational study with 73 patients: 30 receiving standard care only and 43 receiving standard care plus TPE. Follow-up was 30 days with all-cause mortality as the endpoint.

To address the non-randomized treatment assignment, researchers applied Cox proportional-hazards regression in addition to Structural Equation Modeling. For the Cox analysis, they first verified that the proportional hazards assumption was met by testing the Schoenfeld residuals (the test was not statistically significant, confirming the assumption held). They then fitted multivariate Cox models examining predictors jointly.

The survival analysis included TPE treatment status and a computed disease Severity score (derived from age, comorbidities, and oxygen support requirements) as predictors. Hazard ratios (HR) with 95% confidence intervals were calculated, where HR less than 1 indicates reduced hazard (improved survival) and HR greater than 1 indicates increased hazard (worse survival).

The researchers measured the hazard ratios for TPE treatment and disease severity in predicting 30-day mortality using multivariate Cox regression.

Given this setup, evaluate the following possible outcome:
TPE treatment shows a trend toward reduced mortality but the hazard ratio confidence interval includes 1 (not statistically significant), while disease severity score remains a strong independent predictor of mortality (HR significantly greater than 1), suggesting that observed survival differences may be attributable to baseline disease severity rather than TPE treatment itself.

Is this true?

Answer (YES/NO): NO